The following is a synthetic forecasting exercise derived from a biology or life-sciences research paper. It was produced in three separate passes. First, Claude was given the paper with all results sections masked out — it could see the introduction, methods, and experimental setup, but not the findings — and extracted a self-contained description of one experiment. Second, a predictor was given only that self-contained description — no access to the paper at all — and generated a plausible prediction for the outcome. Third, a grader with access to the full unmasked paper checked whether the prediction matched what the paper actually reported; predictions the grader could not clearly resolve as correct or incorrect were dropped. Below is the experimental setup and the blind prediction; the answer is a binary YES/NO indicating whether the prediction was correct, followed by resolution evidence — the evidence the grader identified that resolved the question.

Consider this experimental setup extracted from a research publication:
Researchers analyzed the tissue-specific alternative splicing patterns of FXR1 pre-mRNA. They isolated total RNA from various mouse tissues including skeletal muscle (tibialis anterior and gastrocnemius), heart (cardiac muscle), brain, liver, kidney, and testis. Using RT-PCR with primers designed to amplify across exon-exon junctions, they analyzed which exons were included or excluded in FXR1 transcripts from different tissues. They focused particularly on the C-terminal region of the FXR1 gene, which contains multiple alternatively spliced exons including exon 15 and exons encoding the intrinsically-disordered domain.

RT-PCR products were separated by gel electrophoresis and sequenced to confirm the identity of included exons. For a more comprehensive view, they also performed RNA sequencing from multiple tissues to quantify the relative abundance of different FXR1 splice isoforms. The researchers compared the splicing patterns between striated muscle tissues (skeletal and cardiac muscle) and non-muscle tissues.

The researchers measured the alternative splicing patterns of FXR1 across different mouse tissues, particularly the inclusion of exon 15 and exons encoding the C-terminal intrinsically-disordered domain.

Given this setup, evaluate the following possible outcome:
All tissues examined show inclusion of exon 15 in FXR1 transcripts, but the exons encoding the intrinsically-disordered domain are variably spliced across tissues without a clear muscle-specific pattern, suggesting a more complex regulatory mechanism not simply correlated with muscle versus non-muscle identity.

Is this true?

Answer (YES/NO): NO